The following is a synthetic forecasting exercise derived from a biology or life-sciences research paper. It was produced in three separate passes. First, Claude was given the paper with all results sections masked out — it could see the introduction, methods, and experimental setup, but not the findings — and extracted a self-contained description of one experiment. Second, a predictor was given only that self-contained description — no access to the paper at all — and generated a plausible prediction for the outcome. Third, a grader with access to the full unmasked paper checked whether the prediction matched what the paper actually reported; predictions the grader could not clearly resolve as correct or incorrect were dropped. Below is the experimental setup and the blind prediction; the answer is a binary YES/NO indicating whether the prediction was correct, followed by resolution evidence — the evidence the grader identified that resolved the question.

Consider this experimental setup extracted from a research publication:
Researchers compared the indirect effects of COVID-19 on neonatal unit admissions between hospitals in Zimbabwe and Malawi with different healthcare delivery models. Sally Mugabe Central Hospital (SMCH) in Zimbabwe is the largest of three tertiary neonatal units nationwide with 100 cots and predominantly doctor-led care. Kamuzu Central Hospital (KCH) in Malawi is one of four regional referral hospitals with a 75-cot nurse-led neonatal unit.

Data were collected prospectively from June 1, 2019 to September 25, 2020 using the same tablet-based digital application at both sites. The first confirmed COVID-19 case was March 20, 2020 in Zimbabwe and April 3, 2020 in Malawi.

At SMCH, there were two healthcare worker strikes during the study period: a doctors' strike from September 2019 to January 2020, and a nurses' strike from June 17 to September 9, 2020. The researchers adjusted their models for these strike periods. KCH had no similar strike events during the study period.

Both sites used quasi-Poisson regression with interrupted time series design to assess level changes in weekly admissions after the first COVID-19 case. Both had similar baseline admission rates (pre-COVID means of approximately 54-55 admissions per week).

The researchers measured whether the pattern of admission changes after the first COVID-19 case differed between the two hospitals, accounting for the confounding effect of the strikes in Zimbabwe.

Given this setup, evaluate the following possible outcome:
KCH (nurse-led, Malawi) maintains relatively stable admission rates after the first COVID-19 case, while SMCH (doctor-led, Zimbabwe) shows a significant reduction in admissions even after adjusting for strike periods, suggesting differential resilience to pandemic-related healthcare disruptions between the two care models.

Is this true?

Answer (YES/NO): NO